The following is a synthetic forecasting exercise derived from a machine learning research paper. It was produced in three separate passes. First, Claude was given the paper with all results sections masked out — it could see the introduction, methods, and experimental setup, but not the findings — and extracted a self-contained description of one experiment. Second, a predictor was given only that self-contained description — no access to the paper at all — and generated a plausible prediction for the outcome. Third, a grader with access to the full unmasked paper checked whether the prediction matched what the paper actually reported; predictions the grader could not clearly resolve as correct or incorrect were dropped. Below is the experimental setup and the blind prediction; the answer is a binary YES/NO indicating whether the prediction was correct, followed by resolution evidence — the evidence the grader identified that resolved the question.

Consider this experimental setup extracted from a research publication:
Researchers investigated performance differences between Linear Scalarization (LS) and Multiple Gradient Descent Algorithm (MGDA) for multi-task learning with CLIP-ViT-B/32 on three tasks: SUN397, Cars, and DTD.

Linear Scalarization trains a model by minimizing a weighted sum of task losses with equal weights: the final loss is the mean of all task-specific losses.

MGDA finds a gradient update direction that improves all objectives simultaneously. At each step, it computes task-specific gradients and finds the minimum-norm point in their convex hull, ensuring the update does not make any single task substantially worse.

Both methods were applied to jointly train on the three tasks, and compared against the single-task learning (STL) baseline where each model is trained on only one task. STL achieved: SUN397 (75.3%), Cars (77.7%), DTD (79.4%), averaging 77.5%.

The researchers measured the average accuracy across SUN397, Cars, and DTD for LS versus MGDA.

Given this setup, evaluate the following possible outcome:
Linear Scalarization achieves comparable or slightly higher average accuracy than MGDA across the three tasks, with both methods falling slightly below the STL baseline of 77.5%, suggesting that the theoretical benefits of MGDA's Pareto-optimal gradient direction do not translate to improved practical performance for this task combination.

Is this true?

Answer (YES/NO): NO